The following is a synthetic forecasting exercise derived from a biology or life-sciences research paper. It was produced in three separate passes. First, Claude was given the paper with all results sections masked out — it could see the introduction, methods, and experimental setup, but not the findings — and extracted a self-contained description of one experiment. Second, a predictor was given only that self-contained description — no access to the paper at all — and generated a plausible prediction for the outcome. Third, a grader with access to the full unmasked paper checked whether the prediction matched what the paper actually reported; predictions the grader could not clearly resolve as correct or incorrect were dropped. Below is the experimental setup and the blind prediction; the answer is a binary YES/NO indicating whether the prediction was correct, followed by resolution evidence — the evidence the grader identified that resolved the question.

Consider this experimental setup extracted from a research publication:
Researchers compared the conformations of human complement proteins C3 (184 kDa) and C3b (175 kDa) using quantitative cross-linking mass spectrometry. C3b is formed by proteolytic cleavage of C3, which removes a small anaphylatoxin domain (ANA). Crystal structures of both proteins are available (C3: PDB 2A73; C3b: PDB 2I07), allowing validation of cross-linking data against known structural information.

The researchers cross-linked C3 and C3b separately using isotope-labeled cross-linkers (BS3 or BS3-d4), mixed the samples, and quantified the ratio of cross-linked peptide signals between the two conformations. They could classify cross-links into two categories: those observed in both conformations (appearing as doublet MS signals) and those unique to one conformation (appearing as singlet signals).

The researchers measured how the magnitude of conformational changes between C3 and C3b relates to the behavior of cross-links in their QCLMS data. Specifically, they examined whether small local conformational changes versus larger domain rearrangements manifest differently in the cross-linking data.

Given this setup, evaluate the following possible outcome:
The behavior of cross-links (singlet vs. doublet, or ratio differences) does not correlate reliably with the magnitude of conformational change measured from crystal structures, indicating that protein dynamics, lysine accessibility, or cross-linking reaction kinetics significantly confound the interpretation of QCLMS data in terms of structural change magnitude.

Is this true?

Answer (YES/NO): NO